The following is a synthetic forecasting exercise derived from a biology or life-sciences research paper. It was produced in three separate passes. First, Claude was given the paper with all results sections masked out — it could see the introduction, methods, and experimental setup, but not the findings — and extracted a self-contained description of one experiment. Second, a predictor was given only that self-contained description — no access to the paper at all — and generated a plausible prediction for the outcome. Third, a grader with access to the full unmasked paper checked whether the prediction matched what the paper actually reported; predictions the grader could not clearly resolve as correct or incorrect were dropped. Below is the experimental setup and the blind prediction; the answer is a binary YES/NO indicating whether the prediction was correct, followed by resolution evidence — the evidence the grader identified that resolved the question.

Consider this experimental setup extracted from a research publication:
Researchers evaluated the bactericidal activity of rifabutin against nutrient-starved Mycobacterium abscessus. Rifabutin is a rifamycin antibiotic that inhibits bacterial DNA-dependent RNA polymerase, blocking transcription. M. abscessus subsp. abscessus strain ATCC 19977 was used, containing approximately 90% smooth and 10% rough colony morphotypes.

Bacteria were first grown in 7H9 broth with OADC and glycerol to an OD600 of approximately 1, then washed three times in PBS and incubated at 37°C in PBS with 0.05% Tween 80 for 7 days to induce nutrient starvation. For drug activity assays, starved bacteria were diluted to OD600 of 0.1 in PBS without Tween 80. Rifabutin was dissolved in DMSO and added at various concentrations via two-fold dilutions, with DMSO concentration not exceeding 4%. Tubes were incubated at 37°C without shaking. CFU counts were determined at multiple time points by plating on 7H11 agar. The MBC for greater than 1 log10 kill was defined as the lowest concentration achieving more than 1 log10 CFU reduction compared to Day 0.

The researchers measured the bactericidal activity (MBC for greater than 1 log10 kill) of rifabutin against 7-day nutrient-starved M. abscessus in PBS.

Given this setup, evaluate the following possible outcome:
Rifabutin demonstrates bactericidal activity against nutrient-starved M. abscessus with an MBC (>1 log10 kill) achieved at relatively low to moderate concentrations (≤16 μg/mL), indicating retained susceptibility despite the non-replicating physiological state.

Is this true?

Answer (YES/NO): NO